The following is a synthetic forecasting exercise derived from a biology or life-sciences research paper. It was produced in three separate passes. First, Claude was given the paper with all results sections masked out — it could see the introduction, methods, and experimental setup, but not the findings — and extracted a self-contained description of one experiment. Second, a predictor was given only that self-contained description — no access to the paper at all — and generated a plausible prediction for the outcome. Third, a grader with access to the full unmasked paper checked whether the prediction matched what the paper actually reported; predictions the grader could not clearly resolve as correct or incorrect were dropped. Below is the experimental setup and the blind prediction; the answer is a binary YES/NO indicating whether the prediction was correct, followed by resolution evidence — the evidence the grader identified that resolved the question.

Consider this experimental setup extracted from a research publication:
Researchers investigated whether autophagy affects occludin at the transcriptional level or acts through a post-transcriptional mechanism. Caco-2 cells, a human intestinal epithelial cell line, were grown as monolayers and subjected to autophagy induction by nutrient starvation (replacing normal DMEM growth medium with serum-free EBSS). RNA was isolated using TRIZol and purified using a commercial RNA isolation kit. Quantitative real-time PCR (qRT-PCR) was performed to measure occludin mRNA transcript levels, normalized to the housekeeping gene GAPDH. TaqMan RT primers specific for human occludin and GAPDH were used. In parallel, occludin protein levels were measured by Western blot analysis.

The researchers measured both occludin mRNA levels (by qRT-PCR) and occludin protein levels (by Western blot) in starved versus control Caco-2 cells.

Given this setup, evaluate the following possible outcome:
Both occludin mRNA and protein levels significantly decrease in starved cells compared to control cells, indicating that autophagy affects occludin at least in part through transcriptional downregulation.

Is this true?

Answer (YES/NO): NO